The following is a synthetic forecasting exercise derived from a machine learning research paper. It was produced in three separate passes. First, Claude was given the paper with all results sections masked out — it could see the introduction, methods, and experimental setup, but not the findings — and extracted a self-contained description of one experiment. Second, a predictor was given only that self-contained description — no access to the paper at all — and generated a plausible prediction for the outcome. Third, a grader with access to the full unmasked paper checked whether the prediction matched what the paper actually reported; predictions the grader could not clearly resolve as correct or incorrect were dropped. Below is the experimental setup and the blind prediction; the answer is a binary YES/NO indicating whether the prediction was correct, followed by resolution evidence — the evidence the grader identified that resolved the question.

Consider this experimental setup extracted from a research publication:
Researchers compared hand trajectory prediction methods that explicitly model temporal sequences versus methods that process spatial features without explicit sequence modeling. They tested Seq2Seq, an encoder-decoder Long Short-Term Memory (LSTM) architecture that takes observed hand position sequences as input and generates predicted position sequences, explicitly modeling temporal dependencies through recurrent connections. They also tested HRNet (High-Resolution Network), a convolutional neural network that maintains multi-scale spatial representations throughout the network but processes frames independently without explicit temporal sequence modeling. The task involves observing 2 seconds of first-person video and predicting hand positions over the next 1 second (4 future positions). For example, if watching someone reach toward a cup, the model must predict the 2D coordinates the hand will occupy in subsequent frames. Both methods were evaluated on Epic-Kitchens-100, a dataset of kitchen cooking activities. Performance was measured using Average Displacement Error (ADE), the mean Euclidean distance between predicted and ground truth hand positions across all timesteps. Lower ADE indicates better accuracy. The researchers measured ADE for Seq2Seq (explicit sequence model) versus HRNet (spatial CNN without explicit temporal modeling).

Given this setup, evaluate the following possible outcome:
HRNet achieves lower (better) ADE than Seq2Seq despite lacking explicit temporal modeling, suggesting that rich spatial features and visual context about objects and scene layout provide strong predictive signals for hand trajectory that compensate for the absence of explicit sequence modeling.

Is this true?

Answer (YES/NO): NO